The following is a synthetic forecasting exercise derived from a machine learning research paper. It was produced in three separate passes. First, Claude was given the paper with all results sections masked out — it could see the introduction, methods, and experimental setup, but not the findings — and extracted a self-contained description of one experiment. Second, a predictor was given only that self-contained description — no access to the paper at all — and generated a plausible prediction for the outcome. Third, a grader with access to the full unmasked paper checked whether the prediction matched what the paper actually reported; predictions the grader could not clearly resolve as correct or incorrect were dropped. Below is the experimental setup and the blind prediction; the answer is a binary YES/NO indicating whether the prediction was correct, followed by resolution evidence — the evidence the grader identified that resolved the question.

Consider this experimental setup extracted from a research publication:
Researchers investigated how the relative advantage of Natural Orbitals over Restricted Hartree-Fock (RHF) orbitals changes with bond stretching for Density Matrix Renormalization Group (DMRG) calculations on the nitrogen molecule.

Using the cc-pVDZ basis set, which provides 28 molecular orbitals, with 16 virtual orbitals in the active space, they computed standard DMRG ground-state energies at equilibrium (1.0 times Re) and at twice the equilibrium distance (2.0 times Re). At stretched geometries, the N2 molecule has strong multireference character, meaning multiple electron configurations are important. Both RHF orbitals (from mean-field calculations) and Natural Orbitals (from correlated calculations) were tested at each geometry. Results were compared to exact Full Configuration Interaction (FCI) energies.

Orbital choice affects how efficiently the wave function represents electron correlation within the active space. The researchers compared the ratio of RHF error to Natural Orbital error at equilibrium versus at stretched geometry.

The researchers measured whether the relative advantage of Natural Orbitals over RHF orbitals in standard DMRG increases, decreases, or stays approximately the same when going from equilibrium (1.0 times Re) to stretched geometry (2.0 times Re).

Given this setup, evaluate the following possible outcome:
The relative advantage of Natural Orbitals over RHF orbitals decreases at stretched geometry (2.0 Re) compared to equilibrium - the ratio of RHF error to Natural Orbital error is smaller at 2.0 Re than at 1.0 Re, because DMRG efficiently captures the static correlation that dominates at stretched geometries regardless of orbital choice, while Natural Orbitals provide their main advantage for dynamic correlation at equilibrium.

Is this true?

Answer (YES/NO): YES